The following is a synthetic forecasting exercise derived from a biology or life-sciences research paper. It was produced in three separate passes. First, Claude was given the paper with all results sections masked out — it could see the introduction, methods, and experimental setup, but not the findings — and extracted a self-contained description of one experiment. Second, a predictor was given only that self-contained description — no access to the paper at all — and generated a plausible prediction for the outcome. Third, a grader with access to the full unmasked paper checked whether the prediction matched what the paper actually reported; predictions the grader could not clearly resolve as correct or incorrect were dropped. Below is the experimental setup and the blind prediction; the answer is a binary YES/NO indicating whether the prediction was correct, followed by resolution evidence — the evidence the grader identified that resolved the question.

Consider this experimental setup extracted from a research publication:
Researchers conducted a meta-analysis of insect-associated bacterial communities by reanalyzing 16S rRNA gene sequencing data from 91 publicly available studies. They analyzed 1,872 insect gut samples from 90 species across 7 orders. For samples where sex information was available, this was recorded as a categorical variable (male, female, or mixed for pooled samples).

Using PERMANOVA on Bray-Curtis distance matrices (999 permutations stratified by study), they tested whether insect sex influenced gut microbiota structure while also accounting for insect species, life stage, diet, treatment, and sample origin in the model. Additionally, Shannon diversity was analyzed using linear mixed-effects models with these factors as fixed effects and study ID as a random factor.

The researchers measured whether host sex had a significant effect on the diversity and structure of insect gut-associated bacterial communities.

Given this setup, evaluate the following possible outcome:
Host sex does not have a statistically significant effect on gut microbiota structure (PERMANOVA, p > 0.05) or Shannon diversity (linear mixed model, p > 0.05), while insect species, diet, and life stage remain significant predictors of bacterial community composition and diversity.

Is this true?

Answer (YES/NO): NO